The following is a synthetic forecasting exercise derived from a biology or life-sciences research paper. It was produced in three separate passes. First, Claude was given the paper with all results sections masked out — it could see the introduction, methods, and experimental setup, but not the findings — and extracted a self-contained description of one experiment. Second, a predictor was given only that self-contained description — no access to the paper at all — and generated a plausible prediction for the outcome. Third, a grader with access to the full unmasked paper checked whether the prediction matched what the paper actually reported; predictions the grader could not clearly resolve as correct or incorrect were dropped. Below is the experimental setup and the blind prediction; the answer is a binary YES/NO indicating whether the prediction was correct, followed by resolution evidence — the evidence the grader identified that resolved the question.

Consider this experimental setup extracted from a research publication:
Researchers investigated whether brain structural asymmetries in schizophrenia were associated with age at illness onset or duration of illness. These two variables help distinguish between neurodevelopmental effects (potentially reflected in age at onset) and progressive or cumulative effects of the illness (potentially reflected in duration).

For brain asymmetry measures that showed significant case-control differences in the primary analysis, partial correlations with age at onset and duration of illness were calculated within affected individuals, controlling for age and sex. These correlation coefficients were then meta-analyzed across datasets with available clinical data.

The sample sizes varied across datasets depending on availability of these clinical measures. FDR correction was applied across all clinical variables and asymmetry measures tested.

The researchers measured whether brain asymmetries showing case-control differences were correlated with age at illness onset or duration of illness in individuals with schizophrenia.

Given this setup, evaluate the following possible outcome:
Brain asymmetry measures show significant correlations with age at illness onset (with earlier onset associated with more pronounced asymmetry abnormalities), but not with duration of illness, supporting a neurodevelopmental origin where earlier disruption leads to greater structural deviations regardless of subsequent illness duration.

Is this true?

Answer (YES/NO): NO